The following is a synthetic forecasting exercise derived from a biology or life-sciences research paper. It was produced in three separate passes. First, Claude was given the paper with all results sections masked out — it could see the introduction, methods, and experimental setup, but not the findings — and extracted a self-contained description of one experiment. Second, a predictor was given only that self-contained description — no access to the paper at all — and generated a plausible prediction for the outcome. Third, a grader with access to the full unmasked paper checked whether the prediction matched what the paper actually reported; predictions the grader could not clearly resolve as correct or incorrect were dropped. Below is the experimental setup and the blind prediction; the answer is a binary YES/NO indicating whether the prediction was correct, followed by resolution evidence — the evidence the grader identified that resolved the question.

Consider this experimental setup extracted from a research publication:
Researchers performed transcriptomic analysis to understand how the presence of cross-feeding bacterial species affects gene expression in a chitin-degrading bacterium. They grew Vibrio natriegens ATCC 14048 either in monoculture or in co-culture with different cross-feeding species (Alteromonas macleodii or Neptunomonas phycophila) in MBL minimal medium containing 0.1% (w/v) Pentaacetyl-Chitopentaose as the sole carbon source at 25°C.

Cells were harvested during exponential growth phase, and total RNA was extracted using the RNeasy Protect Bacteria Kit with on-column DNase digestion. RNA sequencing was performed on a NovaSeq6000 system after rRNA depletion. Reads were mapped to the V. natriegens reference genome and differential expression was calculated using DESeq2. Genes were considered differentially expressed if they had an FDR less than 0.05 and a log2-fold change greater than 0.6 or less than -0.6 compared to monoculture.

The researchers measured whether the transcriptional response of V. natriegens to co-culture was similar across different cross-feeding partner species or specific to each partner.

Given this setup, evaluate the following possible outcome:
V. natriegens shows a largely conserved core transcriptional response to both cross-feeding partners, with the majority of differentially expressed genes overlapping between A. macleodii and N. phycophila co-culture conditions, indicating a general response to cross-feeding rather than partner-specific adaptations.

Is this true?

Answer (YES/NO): NO